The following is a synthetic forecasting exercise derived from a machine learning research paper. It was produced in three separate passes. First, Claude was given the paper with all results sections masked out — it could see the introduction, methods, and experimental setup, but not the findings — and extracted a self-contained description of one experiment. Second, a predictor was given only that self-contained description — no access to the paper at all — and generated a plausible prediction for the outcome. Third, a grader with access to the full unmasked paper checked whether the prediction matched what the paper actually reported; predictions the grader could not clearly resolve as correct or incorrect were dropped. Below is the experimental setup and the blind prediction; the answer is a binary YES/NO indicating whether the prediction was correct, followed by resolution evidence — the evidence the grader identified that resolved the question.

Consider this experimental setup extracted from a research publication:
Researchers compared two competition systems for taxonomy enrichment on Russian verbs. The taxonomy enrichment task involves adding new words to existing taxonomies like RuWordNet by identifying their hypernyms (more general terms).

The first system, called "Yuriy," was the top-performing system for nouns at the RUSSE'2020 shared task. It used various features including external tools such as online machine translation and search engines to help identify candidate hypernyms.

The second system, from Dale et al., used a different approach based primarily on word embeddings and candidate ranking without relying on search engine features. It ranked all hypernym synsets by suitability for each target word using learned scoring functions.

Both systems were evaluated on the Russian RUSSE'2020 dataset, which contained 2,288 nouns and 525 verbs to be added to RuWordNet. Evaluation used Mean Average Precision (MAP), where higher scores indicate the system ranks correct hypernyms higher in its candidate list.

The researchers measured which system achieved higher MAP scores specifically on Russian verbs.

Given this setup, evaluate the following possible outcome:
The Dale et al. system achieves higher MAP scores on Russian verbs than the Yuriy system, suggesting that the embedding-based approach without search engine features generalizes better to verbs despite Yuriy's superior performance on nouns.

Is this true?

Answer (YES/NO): YES